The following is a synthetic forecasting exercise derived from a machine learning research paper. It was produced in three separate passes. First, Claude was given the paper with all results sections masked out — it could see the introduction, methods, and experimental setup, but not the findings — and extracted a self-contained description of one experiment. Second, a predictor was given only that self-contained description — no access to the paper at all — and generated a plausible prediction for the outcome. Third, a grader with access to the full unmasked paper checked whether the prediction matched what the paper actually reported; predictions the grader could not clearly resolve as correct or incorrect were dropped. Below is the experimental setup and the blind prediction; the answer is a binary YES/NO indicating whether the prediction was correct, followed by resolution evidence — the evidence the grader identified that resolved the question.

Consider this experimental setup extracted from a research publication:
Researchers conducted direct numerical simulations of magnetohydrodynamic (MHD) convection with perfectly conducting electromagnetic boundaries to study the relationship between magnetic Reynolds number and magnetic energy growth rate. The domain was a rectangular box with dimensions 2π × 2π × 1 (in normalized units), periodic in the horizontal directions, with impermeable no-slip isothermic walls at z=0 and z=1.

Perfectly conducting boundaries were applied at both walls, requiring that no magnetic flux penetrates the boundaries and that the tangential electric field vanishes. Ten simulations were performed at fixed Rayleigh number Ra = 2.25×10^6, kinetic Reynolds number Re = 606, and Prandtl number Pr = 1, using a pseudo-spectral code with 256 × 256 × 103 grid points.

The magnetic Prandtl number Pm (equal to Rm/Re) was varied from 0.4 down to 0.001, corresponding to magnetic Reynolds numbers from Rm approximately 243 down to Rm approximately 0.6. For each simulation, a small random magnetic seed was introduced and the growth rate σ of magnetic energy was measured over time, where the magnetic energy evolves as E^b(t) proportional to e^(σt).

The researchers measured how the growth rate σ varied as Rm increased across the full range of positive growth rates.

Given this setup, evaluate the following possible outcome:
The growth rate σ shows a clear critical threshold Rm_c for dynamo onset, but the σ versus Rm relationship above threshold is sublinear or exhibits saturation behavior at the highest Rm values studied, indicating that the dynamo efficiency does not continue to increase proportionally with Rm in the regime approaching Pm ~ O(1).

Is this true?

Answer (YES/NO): YES